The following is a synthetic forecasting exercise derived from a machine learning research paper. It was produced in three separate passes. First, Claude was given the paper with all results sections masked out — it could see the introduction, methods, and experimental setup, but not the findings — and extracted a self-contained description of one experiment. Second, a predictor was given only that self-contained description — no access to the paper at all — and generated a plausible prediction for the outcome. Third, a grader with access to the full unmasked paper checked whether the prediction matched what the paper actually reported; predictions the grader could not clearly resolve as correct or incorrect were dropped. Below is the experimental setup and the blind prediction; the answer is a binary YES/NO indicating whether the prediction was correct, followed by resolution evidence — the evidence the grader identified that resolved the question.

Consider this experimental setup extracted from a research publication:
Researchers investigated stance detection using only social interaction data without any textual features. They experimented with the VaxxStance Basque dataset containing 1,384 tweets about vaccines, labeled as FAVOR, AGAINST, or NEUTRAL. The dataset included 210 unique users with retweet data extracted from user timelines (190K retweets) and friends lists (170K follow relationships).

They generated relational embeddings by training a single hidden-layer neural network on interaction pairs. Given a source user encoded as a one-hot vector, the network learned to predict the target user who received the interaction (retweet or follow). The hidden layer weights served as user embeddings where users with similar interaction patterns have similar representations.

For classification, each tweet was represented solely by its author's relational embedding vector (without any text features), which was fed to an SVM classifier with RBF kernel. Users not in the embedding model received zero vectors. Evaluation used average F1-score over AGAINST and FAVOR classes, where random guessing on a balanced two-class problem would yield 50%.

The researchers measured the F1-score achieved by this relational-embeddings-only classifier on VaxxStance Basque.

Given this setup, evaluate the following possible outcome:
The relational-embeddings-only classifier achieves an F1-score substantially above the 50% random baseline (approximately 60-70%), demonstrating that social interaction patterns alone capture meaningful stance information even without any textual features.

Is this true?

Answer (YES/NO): NO